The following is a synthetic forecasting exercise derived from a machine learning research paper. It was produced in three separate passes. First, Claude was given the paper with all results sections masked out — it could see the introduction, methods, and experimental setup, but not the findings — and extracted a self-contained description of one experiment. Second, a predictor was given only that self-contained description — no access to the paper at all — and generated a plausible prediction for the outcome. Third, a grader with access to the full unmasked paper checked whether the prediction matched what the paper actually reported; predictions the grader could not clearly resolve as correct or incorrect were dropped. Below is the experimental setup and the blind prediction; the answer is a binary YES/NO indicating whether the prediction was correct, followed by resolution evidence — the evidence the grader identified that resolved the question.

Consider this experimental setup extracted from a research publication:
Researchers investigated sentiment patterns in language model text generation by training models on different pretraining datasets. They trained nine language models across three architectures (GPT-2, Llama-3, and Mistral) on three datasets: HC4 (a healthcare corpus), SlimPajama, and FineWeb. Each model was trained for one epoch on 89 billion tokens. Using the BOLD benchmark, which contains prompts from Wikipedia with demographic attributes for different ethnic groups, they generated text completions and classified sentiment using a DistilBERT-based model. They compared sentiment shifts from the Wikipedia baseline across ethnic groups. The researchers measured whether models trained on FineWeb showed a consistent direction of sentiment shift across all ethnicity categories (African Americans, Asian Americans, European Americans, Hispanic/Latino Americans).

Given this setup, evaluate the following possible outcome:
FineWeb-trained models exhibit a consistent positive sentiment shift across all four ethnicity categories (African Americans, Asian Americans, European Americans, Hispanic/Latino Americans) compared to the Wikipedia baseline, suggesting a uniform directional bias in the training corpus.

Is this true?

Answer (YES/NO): YES